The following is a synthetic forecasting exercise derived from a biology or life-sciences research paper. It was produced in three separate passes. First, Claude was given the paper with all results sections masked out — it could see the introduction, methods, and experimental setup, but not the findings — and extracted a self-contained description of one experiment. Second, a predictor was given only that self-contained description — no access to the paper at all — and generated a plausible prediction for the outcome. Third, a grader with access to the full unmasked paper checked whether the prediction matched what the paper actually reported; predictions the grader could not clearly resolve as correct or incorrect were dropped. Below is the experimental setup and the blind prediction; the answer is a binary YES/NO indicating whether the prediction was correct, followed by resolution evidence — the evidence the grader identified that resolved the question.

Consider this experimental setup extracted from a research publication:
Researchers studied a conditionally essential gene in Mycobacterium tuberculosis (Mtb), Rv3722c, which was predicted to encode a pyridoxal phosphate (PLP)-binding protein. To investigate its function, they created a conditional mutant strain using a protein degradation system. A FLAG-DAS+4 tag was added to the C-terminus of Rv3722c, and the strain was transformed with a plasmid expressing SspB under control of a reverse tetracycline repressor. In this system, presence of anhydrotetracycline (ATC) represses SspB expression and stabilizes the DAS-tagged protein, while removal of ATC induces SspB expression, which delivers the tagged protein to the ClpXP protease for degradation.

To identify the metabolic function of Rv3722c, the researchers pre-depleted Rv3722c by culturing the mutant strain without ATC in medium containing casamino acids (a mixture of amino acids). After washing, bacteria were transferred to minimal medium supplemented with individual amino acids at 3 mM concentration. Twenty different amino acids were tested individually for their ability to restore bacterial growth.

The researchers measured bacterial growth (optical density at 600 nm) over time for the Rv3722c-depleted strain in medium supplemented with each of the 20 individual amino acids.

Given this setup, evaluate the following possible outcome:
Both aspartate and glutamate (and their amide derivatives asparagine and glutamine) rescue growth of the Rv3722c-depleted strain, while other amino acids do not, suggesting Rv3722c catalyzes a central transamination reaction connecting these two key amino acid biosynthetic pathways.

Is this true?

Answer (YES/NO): NO